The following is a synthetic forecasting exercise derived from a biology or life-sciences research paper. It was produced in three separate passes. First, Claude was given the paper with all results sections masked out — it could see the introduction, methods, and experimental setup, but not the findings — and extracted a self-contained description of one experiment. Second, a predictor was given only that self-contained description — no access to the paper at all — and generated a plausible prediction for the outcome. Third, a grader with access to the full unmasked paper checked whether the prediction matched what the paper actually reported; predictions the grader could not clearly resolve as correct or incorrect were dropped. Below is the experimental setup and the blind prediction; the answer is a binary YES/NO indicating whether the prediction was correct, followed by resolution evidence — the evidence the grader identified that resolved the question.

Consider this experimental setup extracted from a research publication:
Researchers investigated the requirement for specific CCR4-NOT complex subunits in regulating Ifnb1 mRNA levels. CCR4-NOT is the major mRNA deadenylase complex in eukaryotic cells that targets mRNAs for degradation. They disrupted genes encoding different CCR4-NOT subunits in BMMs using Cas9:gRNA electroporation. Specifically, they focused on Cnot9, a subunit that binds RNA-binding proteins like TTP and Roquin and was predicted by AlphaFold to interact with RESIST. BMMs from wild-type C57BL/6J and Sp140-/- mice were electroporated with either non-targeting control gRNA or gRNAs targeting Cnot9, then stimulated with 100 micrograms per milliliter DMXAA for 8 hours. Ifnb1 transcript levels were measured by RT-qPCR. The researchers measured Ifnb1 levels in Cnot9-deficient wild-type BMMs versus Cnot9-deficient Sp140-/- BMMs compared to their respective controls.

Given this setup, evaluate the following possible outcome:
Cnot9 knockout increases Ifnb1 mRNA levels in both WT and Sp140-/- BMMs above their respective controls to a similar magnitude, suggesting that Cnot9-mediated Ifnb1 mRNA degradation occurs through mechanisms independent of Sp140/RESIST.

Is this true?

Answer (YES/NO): NO